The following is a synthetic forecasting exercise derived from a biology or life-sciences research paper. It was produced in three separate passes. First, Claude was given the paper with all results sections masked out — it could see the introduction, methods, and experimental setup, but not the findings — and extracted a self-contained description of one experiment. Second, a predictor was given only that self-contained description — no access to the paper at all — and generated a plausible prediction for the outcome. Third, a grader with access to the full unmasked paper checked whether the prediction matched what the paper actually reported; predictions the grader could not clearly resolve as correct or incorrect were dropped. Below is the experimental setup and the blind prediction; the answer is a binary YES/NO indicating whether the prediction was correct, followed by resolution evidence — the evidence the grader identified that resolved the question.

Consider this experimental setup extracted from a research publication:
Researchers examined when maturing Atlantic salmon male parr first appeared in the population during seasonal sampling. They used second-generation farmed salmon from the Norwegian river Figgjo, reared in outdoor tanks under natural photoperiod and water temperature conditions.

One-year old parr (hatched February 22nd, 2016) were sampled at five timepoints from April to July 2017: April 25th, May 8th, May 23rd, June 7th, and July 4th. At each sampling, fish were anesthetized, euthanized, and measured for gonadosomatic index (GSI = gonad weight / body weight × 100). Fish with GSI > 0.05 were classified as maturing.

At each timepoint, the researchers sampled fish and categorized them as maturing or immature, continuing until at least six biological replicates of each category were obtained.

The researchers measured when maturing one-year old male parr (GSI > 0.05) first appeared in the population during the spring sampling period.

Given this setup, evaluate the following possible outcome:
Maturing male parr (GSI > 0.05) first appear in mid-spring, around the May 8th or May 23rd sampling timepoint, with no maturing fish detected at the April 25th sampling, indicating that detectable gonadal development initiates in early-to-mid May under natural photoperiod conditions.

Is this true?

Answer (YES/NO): NO